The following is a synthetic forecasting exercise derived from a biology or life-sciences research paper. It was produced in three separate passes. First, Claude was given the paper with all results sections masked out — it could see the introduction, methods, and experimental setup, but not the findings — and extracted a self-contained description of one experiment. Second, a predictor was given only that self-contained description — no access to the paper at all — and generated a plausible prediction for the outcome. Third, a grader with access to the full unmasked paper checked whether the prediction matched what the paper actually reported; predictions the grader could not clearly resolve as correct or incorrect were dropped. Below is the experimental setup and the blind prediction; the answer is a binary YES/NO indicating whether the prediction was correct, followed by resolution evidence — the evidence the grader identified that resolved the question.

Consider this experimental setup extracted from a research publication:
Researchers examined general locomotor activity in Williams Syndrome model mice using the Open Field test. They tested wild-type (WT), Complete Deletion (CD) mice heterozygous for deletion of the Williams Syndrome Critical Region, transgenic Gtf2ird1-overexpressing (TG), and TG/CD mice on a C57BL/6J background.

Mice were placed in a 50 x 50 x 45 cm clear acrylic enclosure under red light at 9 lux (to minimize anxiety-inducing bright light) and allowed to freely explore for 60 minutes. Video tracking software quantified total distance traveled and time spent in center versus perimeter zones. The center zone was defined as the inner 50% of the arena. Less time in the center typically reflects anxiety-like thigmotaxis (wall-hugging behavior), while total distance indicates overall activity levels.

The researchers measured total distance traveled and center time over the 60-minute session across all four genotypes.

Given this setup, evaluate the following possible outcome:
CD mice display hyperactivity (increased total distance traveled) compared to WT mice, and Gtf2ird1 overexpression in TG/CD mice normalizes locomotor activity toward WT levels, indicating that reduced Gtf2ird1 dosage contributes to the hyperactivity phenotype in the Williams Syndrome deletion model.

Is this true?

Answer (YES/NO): NO